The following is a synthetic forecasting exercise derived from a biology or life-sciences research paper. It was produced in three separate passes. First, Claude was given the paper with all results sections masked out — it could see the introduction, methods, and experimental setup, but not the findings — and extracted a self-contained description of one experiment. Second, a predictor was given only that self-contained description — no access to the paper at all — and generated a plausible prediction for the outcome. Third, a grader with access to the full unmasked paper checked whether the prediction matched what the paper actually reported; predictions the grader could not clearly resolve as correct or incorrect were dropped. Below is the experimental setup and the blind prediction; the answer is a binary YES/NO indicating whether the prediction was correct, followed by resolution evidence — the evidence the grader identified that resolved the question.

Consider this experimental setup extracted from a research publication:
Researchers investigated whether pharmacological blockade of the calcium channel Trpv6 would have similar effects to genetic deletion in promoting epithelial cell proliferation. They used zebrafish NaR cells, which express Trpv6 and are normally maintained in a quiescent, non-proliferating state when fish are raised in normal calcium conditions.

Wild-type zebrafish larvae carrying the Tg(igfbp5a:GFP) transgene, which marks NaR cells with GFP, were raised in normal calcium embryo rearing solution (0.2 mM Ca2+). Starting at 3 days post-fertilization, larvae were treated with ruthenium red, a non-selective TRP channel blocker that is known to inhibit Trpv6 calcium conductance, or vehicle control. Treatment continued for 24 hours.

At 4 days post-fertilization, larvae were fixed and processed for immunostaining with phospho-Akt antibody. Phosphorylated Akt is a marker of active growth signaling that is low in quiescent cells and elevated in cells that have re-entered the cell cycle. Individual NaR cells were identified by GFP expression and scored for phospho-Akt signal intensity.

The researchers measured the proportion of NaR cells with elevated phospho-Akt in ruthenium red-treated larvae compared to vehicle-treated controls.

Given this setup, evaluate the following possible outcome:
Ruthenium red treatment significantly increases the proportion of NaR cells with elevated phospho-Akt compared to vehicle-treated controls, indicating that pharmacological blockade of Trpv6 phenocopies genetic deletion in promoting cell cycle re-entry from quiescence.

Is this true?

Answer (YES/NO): YES